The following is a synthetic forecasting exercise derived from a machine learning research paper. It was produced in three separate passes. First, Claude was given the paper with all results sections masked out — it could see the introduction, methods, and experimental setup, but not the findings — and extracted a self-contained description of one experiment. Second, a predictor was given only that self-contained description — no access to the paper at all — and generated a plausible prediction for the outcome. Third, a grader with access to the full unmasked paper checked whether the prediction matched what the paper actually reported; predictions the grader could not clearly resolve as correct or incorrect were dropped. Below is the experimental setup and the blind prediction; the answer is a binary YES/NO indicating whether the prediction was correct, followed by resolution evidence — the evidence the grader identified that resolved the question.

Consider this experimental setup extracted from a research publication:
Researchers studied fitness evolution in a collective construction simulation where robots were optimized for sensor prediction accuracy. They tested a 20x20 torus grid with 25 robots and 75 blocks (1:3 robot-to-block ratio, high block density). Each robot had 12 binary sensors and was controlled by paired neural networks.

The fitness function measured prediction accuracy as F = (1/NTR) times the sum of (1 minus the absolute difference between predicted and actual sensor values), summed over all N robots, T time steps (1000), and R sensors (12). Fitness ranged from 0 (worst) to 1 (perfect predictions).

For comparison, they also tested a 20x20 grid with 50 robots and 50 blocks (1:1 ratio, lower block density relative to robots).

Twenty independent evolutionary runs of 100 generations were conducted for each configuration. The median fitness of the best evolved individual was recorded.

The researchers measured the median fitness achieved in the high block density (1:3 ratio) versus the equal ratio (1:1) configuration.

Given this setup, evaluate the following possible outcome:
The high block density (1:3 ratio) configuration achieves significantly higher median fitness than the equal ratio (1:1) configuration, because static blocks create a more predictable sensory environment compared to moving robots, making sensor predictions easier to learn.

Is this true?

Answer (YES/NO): NO